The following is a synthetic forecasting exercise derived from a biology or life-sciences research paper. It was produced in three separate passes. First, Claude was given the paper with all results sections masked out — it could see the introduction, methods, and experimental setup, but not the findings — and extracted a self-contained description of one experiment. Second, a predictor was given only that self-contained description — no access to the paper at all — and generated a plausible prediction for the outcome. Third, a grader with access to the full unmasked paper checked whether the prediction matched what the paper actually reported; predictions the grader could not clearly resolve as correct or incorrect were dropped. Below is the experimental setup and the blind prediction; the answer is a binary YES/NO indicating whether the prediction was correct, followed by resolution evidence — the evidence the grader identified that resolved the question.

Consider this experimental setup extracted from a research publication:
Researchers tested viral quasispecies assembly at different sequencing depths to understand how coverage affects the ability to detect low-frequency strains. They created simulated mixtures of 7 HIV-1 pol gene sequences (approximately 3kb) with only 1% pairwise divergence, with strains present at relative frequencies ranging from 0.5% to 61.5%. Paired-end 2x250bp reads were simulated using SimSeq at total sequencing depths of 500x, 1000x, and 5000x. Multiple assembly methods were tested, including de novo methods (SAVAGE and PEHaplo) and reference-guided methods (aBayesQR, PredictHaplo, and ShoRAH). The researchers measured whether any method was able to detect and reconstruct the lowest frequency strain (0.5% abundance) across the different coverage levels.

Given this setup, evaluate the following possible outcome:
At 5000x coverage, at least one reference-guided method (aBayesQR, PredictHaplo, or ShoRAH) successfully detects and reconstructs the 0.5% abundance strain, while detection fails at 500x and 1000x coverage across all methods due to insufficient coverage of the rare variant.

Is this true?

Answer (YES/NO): NO